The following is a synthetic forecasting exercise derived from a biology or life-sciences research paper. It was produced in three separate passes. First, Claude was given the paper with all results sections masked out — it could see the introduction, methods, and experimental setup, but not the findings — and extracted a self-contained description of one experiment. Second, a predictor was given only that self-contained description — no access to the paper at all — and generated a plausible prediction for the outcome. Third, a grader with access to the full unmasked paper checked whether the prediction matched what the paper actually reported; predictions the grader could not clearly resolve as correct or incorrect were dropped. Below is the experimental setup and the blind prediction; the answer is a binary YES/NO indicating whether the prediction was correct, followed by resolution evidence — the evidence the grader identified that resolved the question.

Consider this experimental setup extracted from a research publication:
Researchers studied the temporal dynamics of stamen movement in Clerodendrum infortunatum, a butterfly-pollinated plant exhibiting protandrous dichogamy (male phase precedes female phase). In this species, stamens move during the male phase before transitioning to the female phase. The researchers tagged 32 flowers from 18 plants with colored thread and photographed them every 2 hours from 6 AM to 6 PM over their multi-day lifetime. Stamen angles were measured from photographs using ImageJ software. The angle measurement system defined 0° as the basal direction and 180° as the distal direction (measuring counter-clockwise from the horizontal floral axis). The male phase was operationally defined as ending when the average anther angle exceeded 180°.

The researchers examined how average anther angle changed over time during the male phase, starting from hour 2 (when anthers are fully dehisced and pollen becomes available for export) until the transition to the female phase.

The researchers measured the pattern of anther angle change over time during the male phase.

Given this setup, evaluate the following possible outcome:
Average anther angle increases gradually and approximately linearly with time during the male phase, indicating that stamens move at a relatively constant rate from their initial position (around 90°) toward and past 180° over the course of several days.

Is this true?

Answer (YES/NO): NO